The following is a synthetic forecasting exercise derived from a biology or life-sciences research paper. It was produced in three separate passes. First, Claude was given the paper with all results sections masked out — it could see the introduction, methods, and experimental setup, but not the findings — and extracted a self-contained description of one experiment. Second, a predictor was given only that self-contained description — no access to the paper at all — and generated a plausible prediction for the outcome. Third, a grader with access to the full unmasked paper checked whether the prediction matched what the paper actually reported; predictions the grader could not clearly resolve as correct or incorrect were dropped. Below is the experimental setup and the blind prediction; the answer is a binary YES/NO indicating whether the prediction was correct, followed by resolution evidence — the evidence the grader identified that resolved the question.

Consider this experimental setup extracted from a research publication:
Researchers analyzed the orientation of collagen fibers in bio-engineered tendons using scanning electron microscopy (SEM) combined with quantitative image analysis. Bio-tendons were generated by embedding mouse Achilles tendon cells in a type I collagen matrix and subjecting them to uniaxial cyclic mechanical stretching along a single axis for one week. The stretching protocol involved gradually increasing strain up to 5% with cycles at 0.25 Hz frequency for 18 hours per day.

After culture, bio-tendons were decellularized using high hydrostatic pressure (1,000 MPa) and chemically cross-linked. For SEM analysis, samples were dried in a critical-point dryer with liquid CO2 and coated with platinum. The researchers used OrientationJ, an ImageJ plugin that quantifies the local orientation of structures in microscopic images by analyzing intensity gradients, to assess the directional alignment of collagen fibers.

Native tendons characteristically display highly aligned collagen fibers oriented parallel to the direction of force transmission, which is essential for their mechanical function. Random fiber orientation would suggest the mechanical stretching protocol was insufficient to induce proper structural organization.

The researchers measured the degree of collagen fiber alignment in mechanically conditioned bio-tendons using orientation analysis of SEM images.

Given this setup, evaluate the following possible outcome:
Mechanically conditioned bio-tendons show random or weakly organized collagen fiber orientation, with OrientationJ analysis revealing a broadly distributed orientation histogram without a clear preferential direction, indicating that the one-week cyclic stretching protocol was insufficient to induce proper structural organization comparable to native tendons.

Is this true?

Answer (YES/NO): NO